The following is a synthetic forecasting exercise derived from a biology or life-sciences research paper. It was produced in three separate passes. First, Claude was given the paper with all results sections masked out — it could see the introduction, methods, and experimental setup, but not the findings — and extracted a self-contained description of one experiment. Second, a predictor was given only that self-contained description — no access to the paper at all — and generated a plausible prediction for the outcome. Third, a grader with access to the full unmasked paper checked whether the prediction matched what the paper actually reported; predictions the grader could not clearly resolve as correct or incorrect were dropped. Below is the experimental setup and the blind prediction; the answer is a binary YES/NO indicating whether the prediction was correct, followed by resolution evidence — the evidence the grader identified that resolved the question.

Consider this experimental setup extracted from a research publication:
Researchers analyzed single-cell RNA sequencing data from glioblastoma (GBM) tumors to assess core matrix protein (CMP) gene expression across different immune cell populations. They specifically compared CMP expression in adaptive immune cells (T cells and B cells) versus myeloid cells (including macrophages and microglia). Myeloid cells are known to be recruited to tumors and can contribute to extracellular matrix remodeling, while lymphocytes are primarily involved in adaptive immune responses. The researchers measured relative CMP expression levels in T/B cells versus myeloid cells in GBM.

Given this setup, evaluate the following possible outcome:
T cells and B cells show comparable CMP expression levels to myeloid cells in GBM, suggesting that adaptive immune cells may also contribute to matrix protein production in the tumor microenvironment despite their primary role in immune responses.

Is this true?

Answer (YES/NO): NO